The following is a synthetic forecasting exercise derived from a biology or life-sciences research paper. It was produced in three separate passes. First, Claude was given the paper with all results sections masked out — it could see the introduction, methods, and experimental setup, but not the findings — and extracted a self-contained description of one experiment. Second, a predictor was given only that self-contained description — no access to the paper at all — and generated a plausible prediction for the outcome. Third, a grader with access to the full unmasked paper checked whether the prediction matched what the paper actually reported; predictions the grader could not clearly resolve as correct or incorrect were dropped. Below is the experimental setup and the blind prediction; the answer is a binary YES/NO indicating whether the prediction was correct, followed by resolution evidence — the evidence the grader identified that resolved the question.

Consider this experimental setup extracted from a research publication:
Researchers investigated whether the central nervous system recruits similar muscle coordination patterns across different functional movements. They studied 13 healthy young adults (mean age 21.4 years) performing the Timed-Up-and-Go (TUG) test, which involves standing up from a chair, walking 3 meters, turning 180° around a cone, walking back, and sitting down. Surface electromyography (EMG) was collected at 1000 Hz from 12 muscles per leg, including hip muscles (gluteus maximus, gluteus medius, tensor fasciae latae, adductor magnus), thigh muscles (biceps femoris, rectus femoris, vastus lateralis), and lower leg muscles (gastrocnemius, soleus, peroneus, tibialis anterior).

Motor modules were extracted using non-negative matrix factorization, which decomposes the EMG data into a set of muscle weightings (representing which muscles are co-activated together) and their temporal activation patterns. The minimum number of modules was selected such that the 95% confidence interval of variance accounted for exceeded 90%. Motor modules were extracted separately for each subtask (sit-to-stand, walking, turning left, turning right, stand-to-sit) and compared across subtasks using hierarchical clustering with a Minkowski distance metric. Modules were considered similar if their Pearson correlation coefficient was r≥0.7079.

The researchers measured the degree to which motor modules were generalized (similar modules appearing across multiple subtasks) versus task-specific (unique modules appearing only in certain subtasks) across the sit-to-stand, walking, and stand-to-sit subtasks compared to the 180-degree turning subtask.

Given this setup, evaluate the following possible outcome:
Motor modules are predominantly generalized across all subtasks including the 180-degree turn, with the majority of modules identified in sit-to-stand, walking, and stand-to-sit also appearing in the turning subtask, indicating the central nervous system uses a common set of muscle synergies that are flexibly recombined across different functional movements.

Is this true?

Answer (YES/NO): NO